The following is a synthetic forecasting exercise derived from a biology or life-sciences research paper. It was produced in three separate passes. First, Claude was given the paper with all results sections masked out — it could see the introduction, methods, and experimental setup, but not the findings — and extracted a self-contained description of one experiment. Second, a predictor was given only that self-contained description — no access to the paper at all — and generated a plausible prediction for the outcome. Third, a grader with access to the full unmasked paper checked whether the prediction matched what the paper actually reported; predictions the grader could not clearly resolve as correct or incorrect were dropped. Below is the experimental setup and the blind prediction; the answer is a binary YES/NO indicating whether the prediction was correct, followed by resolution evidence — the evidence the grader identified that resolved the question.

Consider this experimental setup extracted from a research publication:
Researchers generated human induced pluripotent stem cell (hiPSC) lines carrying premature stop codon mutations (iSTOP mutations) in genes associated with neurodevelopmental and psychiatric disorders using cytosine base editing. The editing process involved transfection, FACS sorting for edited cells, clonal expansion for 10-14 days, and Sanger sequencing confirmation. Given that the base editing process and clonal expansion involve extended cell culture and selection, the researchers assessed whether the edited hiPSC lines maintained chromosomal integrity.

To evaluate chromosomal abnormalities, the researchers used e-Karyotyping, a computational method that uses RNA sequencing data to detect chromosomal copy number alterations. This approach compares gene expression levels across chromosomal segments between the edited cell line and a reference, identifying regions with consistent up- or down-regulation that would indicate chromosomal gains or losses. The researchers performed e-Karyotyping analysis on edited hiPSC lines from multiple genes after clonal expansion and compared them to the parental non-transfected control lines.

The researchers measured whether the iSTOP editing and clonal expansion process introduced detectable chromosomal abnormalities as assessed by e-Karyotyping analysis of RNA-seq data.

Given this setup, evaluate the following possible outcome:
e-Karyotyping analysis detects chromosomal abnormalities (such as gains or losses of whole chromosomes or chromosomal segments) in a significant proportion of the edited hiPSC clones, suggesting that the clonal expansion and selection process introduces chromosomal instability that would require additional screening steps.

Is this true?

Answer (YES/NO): NO